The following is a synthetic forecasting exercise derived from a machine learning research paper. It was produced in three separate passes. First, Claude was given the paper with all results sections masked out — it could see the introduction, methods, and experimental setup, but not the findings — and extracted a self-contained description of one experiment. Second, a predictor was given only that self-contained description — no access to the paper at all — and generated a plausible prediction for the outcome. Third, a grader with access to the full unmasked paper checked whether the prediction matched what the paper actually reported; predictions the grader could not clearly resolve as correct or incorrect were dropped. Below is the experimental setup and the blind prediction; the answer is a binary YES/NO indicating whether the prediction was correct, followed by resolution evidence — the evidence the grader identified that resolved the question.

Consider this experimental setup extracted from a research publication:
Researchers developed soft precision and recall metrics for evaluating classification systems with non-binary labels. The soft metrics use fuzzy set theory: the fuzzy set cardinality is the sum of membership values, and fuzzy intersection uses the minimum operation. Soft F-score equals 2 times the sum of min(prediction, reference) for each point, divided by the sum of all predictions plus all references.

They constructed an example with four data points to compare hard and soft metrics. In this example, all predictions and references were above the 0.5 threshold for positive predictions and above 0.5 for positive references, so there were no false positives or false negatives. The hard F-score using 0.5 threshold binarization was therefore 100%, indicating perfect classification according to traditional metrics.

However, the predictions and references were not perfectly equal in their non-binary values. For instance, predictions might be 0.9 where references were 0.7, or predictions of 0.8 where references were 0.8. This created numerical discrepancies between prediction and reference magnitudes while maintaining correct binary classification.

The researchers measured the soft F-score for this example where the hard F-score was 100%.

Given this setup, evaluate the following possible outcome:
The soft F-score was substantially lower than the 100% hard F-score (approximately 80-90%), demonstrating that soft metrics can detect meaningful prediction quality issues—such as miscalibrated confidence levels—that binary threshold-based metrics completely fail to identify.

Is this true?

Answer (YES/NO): YES